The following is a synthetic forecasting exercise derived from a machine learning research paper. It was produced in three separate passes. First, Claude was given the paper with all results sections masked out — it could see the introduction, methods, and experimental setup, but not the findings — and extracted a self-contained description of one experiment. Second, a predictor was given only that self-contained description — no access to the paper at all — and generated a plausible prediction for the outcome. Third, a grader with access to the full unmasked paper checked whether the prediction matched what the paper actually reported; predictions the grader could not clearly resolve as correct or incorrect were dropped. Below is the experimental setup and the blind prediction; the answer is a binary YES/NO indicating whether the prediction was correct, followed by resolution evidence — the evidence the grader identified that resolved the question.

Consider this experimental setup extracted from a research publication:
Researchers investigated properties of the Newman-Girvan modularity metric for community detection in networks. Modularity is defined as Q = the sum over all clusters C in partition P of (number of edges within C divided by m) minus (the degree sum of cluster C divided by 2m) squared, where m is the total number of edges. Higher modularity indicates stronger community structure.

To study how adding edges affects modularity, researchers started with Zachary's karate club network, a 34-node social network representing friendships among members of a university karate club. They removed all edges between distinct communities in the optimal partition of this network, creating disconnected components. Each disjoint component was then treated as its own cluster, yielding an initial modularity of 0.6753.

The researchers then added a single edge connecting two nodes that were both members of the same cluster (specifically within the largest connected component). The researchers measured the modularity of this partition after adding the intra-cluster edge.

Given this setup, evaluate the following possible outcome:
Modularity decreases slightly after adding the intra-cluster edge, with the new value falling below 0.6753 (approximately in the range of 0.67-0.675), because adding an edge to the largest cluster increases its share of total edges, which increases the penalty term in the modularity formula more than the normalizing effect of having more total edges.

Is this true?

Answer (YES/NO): YES